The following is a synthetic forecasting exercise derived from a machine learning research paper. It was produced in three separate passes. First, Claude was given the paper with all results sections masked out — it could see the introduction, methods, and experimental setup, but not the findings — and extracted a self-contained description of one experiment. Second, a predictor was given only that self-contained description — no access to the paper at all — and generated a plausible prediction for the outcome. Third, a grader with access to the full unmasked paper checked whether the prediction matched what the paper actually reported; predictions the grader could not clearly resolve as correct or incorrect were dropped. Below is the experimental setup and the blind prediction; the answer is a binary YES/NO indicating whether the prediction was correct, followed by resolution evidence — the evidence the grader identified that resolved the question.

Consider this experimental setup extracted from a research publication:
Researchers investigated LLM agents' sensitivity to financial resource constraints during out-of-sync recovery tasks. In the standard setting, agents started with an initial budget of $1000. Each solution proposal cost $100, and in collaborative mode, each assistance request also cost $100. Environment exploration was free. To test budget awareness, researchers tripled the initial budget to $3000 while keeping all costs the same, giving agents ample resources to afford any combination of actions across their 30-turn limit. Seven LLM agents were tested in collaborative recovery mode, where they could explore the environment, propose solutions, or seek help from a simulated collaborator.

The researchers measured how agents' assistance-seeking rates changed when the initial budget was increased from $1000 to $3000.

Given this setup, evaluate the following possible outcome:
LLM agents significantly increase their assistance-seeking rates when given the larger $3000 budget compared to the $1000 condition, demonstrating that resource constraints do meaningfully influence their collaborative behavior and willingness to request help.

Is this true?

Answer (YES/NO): NO